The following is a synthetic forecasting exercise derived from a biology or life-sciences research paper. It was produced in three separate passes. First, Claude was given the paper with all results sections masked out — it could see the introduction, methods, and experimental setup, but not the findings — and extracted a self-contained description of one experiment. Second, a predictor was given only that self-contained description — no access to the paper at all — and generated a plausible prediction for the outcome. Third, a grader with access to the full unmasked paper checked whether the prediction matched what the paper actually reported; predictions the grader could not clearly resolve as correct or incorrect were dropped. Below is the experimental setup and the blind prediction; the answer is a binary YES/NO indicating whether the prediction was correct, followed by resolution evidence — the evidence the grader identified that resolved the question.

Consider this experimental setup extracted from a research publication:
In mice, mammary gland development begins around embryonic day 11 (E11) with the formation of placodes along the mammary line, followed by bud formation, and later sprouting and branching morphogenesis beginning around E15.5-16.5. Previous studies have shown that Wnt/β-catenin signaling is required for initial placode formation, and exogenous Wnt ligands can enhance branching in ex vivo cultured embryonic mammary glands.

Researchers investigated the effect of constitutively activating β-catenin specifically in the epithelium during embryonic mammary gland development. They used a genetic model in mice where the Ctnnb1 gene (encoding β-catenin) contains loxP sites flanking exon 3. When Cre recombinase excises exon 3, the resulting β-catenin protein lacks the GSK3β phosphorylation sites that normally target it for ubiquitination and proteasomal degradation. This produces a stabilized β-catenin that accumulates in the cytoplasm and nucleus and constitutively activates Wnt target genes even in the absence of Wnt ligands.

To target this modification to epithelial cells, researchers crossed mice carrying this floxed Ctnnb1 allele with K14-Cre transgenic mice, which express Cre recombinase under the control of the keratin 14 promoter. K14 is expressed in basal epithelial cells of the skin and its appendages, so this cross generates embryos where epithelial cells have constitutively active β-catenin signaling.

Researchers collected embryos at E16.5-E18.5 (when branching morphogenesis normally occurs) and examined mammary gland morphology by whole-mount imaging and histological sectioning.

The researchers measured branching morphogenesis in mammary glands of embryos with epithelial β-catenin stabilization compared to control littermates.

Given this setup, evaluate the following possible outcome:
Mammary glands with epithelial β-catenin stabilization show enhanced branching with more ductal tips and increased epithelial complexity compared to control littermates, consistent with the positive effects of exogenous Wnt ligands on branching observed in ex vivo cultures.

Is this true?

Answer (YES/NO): NO